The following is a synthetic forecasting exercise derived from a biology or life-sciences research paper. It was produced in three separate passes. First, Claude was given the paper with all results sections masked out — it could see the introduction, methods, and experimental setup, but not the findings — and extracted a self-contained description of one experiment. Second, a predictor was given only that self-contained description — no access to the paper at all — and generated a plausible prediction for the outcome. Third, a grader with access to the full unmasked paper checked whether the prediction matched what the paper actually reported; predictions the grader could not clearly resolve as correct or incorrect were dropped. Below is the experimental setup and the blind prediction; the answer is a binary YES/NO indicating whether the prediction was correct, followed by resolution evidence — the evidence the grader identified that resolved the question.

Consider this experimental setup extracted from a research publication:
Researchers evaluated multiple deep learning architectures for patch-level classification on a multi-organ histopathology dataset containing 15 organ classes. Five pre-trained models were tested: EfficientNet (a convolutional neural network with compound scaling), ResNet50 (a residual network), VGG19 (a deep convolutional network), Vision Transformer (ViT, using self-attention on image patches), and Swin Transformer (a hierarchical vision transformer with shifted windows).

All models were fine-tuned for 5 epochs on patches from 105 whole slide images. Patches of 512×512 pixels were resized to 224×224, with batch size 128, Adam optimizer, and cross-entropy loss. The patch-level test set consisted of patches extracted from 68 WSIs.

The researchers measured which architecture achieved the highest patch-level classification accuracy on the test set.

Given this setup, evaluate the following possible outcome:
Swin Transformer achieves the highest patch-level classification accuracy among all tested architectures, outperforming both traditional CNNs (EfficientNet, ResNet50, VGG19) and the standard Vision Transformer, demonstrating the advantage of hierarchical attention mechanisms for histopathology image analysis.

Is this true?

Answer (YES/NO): YES